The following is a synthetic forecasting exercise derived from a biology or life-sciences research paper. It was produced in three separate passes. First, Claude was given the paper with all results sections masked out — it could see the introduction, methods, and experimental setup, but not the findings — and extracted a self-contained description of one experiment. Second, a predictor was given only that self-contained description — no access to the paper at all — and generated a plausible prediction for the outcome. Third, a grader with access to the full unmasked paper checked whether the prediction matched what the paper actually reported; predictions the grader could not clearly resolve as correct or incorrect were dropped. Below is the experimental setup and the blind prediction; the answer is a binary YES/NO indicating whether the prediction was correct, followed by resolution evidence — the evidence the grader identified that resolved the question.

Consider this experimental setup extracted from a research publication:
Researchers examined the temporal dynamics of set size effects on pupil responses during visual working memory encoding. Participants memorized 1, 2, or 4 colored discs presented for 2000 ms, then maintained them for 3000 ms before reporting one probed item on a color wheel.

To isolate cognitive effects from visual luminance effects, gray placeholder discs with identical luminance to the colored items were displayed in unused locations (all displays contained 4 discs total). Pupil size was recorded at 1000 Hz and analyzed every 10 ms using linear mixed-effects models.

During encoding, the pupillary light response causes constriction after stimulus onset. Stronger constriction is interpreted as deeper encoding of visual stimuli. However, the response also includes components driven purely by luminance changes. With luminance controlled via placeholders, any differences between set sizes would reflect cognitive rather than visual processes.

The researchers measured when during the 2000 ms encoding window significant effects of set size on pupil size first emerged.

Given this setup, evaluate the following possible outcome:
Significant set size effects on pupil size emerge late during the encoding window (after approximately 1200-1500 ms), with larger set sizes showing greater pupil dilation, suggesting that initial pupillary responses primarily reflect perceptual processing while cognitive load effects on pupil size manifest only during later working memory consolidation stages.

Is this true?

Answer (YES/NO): NO